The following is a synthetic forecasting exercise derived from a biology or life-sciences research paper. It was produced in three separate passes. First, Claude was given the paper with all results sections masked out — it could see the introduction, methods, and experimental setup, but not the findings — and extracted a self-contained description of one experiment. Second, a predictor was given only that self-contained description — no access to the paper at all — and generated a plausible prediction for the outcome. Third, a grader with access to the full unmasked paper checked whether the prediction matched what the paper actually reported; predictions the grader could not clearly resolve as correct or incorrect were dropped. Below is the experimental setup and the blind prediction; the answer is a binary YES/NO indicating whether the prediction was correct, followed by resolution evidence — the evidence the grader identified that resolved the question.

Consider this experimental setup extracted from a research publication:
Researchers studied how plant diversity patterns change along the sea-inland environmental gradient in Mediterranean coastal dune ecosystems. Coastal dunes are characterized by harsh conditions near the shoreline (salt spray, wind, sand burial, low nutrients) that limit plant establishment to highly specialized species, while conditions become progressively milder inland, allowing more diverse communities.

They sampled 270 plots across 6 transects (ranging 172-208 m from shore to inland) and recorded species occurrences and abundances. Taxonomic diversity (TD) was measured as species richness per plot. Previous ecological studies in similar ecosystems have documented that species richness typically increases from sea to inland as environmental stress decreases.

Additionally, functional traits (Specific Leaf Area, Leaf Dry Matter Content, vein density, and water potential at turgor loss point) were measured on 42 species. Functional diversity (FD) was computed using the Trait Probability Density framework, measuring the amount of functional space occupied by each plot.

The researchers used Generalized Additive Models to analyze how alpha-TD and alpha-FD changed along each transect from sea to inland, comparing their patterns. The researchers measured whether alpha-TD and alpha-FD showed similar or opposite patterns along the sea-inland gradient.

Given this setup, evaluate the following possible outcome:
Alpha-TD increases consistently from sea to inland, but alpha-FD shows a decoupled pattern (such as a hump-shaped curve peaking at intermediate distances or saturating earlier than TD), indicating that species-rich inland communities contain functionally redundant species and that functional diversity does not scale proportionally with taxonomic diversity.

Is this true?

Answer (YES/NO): NO